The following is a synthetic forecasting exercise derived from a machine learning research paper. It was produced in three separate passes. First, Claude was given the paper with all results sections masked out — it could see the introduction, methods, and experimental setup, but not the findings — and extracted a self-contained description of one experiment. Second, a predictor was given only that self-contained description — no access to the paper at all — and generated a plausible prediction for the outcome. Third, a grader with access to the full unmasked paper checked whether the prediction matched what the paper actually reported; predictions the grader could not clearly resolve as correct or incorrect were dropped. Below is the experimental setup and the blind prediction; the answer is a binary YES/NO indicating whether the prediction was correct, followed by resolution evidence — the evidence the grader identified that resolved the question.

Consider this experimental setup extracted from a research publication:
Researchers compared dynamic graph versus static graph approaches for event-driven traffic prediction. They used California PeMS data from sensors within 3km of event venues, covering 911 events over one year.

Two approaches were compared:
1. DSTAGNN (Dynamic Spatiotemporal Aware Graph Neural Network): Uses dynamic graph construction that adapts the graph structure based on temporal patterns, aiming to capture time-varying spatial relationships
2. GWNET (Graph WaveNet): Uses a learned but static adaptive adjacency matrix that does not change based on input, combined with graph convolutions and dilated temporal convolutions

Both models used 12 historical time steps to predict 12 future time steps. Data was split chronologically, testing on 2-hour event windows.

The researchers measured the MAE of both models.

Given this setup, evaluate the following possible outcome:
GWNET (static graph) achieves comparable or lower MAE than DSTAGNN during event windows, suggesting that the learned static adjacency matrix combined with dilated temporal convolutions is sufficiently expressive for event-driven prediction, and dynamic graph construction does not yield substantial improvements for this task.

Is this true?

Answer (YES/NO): YES